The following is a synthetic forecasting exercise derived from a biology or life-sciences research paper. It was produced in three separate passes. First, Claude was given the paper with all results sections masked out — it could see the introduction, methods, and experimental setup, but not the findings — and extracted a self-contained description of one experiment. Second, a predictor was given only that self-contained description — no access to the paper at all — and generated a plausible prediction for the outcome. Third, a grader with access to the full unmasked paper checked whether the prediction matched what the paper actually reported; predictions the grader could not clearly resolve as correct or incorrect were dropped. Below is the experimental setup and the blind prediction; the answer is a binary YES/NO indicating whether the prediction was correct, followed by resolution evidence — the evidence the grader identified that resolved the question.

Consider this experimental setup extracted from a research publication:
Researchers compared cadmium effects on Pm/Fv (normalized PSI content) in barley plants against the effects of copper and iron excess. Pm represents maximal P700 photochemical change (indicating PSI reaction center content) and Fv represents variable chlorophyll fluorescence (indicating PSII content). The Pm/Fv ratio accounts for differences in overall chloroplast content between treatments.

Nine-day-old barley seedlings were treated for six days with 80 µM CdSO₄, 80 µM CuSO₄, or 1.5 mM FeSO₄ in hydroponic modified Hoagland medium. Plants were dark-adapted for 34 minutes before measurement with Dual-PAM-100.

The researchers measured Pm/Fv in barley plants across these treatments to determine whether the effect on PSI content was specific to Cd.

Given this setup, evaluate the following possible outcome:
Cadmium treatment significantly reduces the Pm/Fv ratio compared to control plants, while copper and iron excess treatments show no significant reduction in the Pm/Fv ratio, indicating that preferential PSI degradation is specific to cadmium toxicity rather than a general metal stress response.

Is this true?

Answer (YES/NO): NO